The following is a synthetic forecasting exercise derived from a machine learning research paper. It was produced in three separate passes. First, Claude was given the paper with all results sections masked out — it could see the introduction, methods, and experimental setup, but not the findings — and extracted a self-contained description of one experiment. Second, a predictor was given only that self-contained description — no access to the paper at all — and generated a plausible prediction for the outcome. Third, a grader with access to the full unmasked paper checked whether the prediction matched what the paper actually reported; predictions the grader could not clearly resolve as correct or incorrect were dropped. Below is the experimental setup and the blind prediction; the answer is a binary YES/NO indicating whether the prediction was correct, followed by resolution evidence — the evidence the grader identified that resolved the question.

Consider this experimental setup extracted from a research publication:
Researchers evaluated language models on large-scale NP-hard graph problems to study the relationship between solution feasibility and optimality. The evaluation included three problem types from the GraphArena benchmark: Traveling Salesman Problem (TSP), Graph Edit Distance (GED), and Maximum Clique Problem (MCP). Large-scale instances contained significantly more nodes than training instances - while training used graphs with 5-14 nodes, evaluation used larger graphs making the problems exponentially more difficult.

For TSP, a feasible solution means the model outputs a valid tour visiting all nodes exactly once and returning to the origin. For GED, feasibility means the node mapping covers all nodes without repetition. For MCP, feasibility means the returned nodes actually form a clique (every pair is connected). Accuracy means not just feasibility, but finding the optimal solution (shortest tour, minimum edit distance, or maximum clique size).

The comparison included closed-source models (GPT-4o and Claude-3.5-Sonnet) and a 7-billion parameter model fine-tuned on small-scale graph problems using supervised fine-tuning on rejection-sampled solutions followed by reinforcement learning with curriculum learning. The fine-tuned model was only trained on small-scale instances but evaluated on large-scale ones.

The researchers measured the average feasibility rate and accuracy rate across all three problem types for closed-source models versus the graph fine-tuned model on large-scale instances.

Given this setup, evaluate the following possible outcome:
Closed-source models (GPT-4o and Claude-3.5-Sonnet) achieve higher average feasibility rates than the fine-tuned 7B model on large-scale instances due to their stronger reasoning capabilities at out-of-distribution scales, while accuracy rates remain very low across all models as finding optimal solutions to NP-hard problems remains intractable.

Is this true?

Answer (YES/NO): NO